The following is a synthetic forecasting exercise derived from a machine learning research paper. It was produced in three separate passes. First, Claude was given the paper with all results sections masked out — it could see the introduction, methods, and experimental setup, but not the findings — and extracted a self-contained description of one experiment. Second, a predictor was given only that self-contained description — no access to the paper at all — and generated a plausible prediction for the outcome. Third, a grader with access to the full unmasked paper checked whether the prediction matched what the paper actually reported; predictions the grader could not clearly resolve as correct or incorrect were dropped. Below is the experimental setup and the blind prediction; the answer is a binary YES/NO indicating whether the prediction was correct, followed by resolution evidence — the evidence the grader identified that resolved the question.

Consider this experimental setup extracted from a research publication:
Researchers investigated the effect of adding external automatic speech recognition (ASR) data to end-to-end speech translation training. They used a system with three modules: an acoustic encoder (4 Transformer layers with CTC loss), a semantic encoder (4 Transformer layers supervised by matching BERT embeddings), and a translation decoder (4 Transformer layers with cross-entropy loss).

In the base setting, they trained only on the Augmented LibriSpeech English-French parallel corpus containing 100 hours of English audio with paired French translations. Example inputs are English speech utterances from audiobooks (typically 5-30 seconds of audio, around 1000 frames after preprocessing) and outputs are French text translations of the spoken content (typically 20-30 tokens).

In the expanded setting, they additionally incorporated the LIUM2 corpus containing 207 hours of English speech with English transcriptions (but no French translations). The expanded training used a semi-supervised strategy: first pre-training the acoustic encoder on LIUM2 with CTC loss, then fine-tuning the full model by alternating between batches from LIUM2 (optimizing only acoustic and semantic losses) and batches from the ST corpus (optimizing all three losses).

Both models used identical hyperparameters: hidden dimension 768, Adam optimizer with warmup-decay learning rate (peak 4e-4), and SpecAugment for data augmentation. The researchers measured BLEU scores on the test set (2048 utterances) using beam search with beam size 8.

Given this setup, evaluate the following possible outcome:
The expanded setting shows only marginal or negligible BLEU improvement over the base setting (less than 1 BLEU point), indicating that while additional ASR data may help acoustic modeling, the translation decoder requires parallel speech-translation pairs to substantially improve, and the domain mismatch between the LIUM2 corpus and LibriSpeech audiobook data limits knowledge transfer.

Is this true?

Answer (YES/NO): NO